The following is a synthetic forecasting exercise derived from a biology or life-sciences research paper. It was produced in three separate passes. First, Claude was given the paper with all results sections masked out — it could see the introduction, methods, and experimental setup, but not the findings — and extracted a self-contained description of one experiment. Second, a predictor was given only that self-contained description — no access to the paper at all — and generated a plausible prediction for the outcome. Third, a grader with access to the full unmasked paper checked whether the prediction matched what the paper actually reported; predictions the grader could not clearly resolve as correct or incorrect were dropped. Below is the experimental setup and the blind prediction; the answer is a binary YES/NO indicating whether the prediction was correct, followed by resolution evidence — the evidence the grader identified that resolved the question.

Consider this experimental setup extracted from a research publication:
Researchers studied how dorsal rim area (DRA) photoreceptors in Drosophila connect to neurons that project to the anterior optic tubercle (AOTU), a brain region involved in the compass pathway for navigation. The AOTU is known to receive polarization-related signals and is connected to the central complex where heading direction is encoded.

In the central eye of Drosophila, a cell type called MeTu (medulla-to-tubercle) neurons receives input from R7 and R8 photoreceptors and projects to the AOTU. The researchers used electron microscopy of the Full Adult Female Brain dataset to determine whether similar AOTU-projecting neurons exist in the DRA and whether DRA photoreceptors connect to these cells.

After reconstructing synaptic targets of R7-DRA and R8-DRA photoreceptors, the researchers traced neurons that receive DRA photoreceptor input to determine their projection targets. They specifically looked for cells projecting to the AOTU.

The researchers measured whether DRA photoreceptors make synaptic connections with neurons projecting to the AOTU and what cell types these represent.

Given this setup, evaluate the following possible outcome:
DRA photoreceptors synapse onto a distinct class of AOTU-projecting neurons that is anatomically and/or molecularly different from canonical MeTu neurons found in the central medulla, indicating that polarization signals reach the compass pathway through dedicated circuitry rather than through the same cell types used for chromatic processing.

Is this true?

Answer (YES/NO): YES